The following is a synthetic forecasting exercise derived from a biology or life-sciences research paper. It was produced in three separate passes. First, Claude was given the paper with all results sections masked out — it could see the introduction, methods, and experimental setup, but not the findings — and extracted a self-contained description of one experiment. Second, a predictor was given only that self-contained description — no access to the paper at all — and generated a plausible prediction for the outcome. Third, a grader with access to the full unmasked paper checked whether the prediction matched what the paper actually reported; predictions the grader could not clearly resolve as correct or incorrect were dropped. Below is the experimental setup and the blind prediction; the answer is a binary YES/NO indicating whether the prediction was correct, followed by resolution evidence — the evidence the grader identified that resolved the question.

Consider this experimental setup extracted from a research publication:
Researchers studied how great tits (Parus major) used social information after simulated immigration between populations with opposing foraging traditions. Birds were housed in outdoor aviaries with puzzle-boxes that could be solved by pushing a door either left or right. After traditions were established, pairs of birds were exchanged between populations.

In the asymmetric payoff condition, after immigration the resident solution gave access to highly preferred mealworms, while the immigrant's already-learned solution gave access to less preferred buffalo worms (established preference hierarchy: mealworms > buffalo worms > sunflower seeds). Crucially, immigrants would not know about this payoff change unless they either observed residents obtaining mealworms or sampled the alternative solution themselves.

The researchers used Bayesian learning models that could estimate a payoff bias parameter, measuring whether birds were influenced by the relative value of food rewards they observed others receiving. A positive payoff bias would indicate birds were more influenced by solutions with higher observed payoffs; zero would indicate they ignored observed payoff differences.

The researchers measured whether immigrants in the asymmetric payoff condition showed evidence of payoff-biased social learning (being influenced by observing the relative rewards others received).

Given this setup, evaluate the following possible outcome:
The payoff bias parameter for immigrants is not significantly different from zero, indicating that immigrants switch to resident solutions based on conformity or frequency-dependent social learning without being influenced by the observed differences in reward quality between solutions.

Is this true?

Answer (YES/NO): NO